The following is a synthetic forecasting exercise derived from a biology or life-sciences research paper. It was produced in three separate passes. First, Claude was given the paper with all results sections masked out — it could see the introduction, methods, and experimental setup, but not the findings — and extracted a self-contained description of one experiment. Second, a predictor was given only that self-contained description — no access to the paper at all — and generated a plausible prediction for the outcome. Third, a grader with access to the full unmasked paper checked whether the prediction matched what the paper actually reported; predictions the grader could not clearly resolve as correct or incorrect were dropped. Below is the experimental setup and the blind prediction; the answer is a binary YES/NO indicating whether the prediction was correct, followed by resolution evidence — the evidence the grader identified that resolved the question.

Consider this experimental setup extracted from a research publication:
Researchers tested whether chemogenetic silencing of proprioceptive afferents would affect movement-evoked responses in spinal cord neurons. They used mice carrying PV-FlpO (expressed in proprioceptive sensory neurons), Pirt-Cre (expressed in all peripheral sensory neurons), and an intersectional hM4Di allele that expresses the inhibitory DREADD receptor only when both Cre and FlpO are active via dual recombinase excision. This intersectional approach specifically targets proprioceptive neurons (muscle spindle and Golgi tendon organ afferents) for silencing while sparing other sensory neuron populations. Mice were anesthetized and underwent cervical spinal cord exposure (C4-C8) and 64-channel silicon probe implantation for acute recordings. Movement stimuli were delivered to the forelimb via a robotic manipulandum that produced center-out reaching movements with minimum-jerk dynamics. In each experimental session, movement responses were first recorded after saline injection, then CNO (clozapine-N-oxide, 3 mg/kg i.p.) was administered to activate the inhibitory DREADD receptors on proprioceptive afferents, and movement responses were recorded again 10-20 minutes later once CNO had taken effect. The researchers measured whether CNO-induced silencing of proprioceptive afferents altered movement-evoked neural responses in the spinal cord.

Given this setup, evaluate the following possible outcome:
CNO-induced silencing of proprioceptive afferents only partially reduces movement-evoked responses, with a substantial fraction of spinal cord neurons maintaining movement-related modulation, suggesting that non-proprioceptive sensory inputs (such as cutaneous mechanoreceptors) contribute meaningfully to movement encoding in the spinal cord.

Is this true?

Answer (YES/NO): NO